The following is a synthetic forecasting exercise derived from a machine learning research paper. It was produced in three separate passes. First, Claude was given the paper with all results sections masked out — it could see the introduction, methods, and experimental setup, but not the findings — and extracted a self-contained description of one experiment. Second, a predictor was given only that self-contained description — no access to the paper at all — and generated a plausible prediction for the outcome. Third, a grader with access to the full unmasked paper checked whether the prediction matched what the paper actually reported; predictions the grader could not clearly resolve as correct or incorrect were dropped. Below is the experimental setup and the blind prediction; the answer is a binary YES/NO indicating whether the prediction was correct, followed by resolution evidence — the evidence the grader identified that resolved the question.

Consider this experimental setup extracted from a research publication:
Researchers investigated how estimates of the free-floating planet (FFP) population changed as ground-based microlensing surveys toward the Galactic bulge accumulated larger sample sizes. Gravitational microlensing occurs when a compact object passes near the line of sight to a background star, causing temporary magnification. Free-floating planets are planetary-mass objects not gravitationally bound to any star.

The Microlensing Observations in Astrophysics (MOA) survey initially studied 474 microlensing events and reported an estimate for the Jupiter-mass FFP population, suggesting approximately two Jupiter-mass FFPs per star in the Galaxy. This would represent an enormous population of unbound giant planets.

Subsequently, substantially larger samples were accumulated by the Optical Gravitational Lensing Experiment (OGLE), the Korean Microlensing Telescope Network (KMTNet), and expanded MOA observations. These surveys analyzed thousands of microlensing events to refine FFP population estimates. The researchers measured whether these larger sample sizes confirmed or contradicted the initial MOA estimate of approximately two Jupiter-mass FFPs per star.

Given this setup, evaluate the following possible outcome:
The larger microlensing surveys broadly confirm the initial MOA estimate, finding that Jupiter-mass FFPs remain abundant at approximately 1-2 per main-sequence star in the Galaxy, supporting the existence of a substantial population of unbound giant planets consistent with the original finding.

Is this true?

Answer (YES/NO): NO